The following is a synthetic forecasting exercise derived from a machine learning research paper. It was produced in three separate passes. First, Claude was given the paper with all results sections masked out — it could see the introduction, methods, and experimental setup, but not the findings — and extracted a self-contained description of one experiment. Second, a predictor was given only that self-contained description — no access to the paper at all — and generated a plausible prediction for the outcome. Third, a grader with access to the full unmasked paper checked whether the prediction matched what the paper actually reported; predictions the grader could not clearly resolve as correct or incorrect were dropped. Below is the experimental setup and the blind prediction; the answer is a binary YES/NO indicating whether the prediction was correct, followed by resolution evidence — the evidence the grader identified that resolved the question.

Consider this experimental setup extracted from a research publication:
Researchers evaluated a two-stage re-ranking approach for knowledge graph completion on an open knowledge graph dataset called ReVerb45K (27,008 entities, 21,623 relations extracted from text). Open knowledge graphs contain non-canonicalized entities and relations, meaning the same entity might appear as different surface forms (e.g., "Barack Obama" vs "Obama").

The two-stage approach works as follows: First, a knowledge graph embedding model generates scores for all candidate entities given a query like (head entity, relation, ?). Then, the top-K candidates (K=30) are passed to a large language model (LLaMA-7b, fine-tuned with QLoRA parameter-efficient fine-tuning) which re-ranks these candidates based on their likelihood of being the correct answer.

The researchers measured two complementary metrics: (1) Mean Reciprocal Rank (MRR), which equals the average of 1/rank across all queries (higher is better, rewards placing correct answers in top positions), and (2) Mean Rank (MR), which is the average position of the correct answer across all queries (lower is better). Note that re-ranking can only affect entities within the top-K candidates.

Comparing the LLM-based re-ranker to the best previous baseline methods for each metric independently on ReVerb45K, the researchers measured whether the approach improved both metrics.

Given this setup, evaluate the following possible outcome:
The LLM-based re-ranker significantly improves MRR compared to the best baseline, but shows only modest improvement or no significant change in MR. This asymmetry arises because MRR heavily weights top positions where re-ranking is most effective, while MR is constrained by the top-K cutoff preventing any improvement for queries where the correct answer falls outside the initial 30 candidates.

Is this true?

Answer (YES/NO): NO